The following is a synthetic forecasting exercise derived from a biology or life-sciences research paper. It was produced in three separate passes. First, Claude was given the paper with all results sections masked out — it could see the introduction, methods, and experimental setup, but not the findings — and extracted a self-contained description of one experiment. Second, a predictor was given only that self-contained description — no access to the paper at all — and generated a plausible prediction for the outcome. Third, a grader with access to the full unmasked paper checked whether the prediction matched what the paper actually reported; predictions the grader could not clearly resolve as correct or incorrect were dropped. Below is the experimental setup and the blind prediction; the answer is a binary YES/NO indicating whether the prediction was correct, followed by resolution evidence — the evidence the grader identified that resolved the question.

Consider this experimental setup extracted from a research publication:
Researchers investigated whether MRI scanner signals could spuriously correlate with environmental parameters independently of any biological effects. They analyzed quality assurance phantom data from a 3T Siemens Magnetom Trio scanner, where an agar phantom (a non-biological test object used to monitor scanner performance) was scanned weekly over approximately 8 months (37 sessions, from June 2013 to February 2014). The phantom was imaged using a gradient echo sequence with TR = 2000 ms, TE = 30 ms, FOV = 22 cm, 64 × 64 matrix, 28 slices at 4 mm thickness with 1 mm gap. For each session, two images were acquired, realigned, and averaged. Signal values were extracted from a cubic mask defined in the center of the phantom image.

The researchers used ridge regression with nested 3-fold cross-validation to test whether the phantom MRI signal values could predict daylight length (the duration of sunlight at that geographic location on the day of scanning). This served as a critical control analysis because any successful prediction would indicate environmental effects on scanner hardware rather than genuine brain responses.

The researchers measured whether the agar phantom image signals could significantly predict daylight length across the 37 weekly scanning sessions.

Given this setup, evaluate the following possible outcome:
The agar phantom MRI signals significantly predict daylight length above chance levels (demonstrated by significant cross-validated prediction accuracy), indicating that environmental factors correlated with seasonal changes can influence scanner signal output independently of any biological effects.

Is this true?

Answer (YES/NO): YES